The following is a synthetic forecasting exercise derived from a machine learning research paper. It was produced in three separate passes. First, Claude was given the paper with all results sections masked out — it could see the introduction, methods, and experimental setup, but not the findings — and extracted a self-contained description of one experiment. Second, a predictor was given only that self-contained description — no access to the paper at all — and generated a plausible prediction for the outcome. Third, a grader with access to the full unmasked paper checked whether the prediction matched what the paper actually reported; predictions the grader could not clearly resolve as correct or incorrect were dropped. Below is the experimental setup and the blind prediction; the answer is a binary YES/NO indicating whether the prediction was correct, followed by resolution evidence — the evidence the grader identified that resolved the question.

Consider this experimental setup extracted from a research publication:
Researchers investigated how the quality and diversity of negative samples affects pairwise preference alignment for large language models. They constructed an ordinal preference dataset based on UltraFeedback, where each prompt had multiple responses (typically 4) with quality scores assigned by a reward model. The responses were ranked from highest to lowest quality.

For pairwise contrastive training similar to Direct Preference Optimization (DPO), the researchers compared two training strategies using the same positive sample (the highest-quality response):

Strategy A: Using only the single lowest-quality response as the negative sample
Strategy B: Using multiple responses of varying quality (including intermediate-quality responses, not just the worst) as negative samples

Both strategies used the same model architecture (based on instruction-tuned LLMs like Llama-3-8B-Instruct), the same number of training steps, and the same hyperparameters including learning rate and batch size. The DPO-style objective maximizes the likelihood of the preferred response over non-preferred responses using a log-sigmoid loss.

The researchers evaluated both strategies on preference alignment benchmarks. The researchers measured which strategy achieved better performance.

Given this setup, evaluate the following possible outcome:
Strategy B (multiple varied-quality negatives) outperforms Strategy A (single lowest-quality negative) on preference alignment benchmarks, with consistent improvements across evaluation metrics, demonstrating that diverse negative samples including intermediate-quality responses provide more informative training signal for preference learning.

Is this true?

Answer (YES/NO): YES